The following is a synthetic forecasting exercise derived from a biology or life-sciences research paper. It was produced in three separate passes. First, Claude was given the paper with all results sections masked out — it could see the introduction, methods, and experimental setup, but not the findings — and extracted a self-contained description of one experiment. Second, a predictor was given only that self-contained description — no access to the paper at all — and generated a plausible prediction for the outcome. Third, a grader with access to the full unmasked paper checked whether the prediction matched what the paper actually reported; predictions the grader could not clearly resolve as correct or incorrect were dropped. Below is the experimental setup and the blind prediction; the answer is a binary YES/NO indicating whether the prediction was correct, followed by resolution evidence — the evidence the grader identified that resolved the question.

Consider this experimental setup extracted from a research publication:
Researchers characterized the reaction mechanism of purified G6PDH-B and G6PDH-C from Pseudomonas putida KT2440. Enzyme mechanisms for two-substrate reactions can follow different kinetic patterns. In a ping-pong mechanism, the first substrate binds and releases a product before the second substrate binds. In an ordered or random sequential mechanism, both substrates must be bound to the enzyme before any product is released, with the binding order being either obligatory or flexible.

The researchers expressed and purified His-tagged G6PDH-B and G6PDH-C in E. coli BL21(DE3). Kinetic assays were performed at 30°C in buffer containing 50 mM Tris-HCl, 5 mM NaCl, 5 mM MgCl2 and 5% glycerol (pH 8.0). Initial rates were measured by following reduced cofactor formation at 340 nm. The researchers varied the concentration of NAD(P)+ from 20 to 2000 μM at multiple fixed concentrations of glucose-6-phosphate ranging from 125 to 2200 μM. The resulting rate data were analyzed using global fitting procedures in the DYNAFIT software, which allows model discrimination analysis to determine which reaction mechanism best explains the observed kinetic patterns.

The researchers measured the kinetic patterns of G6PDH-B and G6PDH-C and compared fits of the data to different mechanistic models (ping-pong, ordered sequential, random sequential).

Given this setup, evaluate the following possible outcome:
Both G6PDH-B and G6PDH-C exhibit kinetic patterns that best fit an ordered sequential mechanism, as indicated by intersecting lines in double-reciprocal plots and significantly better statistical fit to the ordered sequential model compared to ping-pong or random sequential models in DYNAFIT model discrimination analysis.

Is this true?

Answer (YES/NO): NO